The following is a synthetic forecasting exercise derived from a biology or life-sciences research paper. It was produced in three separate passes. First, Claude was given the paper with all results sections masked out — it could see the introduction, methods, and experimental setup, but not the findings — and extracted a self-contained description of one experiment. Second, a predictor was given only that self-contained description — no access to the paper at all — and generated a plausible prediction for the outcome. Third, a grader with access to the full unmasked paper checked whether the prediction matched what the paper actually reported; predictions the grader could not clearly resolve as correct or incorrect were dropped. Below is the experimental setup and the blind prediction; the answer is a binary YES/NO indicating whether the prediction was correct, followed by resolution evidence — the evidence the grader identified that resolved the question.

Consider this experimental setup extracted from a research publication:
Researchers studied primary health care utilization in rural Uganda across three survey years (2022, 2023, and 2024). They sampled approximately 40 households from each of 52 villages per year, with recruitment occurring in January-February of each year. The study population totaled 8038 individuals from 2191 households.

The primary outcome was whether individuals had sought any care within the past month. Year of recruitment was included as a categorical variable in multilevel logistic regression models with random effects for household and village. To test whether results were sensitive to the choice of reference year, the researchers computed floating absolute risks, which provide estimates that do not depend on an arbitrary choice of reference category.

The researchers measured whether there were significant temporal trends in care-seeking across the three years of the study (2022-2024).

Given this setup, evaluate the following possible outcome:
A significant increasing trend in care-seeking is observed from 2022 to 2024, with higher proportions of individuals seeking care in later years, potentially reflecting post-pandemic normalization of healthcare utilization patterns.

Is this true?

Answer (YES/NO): NO